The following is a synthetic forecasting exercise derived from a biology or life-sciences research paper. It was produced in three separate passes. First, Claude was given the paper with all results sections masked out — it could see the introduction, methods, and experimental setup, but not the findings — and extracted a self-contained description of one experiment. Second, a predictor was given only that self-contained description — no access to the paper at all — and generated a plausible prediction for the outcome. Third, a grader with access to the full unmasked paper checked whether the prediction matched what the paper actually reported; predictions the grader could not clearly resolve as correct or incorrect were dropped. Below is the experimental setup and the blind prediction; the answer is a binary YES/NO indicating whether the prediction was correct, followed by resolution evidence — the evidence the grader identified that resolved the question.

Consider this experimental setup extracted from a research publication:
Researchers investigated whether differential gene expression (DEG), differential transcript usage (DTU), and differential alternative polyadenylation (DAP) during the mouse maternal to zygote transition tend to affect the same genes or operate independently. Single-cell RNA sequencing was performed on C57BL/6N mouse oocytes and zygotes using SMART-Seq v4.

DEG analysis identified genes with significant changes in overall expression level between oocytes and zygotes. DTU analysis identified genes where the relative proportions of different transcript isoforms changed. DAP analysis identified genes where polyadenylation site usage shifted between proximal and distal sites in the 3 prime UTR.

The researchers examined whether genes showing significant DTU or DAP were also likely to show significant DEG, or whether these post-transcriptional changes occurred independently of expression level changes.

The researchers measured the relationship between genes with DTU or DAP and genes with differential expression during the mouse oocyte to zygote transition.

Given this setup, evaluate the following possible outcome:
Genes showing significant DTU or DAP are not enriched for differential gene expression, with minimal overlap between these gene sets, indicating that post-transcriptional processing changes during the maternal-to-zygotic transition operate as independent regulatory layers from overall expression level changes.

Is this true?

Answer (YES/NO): NO